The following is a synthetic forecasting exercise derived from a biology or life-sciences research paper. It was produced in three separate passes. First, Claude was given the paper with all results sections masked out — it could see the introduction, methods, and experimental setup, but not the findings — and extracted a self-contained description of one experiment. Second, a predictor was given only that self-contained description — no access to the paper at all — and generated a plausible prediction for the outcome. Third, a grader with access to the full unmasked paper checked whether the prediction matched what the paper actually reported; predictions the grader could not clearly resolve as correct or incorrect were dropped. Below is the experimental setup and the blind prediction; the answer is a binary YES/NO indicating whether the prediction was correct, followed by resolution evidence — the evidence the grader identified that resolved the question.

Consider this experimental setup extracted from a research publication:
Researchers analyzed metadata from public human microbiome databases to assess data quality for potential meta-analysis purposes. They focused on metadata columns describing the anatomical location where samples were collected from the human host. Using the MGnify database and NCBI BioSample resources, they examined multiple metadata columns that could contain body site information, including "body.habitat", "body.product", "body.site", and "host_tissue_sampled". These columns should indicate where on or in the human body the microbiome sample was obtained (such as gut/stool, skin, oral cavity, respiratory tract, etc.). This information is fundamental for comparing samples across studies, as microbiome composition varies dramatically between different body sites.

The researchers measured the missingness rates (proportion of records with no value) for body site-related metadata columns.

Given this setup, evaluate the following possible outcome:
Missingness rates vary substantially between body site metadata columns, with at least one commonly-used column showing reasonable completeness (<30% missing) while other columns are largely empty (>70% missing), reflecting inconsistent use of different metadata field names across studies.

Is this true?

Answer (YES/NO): NO